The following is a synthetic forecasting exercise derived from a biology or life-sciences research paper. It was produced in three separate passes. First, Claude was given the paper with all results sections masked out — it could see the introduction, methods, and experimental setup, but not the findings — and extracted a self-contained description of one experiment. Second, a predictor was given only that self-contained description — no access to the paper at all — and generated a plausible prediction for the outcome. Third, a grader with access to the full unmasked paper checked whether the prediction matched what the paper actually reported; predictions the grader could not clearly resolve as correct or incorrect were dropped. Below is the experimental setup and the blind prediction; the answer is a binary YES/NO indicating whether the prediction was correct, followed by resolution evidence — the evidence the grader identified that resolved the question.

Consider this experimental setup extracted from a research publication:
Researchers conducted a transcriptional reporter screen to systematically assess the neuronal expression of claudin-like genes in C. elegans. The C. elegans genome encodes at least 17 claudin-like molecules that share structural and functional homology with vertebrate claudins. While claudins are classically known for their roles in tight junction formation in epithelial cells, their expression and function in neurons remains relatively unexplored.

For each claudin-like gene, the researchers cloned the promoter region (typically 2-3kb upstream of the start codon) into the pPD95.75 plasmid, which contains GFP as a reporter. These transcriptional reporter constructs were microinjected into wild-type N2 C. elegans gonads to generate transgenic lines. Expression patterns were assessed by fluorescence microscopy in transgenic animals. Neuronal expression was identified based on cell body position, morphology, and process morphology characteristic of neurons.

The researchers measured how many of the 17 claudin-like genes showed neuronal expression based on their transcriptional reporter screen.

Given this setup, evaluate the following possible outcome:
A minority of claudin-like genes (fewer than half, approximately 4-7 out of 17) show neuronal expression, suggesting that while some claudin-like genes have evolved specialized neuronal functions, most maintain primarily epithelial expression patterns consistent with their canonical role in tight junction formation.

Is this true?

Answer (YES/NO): NO